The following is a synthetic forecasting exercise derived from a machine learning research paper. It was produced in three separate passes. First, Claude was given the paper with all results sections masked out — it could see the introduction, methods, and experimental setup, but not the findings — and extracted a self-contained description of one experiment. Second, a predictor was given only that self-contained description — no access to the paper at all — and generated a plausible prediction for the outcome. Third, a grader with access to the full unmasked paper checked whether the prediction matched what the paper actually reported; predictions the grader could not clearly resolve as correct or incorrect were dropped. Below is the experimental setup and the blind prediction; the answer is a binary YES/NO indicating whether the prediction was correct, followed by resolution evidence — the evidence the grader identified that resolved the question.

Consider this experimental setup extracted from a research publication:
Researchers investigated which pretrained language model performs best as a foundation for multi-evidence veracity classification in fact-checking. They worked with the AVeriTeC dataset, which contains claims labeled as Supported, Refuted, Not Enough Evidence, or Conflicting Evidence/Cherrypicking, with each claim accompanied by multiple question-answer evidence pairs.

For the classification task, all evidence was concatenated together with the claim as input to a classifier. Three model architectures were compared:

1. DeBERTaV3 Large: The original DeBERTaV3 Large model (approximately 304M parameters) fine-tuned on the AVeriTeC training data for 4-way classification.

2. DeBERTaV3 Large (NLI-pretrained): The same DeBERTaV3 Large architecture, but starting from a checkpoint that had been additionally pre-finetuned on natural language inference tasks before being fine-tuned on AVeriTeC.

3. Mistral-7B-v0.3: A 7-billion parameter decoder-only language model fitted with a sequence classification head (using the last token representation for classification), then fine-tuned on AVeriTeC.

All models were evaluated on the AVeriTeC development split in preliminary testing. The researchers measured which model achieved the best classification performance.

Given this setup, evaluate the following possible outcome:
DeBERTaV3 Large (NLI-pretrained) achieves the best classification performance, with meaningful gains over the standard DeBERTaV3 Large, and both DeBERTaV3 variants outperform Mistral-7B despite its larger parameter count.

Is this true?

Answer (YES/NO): NO